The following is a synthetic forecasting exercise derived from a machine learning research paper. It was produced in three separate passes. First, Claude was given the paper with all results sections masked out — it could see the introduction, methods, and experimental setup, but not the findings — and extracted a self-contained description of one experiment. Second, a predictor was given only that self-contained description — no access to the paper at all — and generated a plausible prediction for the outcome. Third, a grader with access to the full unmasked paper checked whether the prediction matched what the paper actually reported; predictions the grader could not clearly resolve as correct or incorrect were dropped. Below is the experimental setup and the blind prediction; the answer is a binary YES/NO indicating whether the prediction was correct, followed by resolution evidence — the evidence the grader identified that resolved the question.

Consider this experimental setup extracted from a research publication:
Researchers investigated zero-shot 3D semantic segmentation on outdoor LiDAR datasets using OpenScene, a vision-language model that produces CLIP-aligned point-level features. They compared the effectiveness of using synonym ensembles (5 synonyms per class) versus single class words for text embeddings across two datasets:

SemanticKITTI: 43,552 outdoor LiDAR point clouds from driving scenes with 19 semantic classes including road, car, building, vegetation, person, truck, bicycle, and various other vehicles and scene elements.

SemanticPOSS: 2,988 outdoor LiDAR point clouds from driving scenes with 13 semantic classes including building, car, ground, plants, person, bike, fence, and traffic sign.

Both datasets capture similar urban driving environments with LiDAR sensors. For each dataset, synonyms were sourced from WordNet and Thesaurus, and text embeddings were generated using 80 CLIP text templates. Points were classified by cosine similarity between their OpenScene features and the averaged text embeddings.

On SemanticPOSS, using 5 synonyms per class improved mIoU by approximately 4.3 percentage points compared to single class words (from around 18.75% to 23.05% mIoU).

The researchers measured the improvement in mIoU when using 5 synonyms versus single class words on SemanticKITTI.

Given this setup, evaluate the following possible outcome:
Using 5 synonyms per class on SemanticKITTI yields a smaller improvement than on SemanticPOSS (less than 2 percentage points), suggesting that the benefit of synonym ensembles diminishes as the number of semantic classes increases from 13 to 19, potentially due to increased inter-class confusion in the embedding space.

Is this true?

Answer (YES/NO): YES